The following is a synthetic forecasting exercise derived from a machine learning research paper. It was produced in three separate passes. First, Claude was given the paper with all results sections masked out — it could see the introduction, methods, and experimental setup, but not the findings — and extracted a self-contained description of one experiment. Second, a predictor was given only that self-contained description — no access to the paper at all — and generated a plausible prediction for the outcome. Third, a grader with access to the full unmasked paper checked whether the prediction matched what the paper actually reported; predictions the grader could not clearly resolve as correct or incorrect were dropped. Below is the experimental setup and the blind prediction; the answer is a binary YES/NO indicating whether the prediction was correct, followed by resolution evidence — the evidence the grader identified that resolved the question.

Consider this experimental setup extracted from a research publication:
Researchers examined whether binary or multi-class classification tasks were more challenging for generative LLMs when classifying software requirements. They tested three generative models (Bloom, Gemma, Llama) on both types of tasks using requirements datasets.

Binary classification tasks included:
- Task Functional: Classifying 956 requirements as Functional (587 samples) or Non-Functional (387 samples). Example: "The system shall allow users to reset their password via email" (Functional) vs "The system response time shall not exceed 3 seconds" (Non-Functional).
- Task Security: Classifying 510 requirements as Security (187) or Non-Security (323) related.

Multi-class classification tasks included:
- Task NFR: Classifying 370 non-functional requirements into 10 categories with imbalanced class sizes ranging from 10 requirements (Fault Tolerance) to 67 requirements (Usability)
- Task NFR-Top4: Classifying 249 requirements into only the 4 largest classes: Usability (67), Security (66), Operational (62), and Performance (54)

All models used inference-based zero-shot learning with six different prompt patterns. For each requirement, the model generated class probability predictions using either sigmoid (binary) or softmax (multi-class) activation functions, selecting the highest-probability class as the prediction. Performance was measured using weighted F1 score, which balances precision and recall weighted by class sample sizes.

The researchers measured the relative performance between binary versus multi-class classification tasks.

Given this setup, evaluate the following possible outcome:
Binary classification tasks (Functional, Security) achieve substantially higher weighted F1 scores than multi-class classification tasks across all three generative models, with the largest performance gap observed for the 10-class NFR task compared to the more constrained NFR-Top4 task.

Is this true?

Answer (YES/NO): YES